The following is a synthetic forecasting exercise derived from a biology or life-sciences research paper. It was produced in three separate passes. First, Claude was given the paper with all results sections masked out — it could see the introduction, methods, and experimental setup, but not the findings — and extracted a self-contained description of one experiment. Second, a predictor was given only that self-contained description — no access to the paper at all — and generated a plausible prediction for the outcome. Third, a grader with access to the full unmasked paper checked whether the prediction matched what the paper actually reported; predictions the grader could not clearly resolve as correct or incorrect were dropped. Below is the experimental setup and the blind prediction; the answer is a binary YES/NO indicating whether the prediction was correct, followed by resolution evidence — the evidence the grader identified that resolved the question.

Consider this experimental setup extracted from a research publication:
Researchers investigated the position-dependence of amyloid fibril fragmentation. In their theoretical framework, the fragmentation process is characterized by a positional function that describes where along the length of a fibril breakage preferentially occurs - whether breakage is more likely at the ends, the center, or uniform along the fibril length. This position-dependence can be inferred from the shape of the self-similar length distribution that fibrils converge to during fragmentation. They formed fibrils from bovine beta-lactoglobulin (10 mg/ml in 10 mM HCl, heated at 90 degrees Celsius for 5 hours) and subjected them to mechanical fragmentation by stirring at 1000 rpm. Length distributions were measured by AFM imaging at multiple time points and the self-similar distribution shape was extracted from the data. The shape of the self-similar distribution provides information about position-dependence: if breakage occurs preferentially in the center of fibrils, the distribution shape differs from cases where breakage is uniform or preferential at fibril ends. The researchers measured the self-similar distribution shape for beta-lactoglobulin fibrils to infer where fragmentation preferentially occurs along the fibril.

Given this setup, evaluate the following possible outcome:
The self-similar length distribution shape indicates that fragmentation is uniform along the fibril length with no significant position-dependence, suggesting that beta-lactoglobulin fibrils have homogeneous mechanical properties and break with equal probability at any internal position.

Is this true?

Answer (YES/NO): NO